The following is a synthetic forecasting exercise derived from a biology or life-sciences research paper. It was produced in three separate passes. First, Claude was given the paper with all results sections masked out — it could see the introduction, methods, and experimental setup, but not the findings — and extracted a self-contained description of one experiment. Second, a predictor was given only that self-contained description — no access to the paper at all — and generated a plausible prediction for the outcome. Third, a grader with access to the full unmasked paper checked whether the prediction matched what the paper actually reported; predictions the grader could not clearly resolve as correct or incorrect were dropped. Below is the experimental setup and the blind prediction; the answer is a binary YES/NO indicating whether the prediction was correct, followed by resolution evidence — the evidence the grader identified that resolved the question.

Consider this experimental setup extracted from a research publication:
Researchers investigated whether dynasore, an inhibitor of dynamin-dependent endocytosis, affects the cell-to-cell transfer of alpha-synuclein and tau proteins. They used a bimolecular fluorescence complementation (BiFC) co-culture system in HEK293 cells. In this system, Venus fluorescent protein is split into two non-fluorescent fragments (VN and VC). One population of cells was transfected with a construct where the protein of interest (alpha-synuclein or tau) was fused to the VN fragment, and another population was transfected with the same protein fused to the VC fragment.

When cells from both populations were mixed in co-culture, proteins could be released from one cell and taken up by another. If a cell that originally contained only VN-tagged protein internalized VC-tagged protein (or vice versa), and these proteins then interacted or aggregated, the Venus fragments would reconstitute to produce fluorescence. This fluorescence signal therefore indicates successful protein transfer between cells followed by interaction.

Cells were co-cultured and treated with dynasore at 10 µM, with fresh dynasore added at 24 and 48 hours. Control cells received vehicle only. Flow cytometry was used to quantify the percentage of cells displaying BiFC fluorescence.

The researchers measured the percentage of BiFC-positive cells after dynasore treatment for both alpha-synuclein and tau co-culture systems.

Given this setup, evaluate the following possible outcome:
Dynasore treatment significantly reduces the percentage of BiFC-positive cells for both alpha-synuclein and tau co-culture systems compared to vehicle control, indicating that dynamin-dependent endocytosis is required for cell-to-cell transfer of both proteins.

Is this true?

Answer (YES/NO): NO